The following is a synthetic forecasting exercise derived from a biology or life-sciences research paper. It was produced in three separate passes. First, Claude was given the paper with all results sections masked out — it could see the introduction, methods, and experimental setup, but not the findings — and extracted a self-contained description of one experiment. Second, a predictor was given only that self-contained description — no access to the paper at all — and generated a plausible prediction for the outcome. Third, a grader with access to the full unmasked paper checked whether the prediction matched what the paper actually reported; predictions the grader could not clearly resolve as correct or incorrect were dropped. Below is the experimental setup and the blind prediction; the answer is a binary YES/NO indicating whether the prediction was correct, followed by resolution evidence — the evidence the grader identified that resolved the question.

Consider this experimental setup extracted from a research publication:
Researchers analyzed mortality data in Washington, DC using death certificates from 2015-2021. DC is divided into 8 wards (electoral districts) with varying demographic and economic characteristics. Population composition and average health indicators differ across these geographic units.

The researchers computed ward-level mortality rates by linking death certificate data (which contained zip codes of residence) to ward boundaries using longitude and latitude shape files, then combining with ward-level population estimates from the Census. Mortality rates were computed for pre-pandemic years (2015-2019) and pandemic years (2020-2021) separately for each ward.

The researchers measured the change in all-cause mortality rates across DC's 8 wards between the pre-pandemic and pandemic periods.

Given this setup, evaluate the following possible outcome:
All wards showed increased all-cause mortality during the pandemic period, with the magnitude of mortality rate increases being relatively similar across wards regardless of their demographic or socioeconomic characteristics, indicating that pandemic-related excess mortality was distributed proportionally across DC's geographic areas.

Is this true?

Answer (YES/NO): NO